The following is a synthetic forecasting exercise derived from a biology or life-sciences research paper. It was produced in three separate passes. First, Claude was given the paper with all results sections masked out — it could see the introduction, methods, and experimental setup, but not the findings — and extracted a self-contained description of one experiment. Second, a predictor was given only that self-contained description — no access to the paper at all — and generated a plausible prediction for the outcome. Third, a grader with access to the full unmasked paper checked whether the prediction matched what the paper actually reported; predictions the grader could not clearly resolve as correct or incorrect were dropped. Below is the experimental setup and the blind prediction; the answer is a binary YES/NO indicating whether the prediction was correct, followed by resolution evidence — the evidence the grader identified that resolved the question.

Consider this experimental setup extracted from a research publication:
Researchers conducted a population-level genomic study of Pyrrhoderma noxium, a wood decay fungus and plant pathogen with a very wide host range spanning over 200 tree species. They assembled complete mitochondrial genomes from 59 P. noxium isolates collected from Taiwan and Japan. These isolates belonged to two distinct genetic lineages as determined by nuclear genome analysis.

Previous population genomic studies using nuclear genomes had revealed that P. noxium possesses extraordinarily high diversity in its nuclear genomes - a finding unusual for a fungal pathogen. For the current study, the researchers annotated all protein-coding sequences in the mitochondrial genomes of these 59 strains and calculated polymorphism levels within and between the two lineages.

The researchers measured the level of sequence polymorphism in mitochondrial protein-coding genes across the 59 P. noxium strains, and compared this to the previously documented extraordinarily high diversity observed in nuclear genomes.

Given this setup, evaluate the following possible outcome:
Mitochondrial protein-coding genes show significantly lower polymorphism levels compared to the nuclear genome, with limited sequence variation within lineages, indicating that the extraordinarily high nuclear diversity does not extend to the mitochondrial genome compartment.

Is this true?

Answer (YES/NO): YES